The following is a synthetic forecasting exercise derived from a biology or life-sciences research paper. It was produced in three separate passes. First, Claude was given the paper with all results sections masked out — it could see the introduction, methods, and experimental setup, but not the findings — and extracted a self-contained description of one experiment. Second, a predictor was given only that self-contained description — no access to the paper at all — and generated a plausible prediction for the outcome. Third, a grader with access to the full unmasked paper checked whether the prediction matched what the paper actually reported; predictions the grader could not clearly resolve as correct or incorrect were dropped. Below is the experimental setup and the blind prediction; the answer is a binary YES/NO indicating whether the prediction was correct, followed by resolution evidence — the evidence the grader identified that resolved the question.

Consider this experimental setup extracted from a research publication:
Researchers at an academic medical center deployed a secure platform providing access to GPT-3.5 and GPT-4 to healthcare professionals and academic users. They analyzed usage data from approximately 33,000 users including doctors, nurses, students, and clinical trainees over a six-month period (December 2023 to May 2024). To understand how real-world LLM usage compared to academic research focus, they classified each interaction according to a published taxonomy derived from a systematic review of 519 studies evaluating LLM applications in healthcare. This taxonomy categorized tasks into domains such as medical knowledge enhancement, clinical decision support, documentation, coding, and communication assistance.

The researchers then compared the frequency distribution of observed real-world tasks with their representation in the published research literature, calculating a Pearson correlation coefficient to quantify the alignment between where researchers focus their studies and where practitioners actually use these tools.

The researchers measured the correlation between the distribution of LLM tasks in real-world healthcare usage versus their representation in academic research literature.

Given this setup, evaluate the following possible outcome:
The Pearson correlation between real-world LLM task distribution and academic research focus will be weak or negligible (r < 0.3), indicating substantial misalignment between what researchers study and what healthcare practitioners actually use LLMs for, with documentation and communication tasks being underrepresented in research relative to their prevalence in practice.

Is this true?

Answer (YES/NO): NO